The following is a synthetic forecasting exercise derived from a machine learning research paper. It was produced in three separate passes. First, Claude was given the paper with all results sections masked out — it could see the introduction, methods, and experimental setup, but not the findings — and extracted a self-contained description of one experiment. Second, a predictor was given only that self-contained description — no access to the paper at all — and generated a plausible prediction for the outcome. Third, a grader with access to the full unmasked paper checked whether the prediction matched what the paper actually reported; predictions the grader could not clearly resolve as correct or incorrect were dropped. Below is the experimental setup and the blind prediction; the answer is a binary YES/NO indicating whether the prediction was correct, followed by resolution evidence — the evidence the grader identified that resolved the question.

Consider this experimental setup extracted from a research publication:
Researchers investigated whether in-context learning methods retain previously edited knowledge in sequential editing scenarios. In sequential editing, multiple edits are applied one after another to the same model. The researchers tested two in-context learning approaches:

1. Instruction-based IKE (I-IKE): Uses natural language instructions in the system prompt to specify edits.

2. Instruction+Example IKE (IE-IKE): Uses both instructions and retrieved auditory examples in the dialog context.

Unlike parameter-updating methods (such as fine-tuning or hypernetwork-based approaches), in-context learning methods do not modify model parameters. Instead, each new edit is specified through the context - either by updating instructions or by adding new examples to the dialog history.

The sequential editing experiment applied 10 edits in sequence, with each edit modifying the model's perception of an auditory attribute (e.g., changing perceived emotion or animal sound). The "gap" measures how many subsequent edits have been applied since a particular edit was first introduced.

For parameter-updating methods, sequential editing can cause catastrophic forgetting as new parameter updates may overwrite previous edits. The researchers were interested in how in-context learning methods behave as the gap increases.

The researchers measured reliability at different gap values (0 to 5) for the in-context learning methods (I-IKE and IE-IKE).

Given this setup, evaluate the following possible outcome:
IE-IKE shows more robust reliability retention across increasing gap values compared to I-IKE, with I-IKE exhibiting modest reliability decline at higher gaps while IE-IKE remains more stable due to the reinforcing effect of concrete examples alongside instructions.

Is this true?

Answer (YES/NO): NO